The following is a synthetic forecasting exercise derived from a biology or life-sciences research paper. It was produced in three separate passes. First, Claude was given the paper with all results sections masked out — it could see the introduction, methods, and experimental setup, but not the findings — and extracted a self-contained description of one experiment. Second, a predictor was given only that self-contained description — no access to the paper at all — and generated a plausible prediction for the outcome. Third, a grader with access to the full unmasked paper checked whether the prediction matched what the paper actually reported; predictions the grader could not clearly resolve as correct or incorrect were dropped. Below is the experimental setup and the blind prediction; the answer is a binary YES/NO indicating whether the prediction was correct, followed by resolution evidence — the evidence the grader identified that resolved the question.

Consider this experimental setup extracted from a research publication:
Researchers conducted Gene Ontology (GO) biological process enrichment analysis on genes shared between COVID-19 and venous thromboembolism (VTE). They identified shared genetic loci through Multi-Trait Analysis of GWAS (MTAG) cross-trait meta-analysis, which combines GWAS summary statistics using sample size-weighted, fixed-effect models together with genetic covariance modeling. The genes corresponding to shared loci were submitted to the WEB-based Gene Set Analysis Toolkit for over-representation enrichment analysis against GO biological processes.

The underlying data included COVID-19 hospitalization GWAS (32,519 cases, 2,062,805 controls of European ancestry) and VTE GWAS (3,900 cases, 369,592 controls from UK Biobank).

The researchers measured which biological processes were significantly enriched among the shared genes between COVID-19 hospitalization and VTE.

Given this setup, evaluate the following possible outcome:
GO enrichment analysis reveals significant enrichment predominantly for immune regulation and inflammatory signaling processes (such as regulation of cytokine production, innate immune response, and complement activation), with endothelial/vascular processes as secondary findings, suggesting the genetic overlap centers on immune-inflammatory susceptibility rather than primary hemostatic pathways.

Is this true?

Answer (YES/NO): NO